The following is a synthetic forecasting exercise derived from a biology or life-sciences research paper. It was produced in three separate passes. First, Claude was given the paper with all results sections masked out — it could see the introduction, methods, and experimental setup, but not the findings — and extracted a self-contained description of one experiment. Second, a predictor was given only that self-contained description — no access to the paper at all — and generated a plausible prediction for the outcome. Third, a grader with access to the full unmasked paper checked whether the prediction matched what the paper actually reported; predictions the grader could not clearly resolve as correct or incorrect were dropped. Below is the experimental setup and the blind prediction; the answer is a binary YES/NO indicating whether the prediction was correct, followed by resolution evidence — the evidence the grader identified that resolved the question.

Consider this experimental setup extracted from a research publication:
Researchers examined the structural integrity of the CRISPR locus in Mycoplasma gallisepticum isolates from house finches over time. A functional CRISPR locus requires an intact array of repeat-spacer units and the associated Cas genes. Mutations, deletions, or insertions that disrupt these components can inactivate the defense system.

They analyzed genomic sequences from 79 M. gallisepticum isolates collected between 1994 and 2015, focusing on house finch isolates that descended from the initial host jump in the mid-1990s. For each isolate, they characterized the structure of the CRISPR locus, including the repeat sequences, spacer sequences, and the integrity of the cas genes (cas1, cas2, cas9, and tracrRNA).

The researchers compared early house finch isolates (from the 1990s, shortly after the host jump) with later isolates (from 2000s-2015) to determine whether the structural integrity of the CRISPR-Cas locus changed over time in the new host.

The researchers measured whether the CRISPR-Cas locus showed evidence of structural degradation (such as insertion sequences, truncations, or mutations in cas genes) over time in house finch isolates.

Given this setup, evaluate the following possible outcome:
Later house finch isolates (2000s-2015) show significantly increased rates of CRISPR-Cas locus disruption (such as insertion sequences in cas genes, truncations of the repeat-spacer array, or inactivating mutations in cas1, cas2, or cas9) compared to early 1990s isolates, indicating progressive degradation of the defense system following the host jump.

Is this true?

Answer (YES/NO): YES